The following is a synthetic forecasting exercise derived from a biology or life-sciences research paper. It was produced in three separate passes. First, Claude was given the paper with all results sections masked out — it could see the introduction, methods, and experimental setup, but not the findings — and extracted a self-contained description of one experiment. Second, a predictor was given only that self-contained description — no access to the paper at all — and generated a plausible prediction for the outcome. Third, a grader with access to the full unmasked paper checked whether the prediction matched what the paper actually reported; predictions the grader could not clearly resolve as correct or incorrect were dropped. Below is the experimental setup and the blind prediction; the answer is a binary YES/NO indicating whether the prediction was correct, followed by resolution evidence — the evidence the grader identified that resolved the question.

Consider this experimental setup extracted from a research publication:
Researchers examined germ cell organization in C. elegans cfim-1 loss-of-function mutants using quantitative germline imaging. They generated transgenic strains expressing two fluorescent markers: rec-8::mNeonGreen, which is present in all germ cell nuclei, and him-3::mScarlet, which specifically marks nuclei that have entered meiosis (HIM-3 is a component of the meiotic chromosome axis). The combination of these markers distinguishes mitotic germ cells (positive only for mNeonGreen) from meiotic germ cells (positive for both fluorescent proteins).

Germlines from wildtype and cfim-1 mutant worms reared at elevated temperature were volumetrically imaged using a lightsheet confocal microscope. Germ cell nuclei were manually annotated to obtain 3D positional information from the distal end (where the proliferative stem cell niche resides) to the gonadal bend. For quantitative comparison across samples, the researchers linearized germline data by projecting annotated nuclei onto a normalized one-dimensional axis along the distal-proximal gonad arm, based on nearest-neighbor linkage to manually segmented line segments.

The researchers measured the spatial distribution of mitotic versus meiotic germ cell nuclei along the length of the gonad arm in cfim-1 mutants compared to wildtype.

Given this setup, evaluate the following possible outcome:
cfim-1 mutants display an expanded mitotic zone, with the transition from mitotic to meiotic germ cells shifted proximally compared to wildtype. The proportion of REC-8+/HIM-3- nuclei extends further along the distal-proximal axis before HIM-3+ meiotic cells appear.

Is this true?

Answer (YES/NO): NO